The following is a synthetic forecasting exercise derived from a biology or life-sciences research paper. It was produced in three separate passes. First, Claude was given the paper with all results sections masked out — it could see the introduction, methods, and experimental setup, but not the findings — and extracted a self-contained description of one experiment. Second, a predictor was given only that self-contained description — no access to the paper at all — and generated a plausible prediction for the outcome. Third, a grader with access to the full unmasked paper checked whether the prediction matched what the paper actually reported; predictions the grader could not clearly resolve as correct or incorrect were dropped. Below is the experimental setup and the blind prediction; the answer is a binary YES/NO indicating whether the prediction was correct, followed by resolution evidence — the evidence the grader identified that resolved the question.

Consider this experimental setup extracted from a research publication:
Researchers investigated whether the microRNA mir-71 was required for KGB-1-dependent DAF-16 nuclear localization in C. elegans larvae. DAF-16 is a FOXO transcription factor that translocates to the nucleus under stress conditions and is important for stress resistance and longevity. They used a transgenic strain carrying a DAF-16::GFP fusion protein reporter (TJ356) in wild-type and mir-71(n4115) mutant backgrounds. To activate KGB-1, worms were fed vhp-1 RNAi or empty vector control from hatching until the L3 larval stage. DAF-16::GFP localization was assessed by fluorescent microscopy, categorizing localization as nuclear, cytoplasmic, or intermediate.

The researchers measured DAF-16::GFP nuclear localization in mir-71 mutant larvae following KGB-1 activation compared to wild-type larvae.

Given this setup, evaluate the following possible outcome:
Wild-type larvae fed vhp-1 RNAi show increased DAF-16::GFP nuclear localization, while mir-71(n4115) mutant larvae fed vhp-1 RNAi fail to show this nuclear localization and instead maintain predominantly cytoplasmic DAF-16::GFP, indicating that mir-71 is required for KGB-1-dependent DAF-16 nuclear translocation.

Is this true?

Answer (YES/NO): NO